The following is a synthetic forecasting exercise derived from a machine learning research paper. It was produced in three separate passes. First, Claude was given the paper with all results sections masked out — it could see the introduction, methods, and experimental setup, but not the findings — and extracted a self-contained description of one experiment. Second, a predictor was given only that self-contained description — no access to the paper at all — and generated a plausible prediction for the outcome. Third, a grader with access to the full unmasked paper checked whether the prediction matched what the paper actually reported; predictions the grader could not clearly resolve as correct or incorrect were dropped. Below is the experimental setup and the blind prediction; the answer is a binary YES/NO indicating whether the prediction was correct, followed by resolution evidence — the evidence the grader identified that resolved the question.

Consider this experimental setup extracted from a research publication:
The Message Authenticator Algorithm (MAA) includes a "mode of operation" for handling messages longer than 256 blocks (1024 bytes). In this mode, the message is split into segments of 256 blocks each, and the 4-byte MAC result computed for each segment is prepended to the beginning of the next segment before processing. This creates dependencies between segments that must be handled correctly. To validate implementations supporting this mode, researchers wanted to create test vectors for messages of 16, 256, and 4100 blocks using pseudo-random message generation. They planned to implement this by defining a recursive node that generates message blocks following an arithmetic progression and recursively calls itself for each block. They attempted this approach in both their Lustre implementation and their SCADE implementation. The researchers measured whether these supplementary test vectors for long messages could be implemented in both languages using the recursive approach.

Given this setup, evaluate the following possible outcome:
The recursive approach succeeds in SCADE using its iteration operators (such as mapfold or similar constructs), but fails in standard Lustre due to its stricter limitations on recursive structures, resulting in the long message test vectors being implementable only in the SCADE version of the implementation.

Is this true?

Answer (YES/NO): NO